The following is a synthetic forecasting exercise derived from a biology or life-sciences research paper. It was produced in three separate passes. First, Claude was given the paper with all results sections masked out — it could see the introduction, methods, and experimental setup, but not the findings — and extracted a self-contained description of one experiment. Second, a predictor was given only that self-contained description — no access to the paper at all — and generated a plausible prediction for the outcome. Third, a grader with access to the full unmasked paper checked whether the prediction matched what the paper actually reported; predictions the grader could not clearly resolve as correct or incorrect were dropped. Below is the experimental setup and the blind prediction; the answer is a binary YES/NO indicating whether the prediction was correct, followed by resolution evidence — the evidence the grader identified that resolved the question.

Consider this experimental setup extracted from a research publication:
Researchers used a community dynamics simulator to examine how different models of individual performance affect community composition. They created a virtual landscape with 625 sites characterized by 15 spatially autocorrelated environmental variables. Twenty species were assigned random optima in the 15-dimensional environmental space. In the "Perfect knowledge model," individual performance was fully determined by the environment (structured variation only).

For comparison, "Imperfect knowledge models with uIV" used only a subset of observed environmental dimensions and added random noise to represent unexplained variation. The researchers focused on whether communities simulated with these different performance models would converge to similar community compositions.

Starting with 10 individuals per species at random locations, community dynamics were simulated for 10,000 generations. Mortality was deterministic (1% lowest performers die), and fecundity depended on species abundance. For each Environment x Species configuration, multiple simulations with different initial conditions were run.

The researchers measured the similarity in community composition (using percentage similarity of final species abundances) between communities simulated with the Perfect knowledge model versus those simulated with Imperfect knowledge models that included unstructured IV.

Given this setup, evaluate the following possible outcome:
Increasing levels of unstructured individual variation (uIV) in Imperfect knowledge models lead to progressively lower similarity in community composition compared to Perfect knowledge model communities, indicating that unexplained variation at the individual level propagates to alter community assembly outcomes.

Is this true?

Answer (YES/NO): YES